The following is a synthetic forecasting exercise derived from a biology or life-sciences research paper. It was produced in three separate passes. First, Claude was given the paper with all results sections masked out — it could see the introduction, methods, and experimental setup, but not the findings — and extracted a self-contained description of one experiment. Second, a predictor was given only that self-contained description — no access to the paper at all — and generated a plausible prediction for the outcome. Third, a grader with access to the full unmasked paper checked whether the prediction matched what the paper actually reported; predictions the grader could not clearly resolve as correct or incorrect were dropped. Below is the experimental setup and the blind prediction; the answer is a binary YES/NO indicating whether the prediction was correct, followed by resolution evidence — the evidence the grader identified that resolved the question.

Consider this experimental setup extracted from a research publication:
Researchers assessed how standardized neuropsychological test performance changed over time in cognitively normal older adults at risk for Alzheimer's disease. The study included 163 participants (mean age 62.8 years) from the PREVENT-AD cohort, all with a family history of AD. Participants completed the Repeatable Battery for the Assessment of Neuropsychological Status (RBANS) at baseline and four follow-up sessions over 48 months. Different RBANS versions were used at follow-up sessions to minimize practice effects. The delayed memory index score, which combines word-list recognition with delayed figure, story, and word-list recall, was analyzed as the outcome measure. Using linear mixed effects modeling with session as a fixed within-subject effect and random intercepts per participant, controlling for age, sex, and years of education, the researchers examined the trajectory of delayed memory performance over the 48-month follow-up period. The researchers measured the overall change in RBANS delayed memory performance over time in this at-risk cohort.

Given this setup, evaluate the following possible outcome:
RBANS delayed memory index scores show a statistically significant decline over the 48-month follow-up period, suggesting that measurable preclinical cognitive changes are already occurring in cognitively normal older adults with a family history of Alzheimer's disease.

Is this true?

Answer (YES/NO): NO